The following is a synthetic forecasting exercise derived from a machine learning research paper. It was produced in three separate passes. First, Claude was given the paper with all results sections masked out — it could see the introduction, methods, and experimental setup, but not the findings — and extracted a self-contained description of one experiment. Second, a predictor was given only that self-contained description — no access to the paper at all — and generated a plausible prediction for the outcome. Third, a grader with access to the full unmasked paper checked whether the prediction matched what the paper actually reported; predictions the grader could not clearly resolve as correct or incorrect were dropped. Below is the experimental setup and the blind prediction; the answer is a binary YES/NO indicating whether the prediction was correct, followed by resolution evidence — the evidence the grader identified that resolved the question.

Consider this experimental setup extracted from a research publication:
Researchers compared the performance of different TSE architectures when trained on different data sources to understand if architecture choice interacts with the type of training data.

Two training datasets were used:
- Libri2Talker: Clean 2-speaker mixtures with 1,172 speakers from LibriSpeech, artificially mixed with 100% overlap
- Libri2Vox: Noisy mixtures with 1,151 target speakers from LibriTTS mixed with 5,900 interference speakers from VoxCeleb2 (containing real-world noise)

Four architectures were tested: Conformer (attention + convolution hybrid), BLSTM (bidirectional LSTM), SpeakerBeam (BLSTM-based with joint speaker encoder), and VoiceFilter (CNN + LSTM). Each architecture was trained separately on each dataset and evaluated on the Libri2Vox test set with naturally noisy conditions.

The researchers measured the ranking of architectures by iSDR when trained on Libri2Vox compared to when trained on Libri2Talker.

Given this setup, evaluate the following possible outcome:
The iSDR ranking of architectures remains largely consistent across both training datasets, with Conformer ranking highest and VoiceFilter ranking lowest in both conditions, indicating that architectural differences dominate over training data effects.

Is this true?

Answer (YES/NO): NO